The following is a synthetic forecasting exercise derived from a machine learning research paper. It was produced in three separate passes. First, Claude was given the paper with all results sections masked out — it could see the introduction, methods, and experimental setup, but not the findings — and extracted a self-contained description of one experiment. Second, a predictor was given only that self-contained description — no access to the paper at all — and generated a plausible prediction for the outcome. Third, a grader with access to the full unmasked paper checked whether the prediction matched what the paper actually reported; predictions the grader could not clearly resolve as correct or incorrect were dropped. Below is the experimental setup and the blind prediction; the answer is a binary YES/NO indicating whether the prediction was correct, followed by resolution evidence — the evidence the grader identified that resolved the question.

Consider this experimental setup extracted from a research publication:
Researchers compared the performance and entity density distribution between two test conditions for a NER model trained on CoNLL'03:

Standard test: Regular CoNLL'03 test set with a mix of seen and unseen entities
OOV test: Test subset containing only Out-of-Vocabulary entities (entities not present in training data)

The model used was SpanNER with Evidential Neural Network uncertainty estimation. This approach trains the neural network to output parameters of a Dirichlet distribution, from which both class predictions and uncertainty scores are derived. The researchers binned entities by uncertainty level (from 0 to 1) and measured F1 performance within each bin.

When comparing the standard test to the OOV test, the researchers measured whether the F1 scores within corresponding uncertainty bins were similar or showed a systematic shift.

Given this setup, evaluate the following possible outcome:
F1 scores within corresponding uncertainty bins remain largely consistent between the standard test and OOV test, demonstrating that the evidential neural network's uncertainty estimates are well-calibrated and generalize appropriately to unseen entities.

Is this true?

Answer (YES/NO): NO